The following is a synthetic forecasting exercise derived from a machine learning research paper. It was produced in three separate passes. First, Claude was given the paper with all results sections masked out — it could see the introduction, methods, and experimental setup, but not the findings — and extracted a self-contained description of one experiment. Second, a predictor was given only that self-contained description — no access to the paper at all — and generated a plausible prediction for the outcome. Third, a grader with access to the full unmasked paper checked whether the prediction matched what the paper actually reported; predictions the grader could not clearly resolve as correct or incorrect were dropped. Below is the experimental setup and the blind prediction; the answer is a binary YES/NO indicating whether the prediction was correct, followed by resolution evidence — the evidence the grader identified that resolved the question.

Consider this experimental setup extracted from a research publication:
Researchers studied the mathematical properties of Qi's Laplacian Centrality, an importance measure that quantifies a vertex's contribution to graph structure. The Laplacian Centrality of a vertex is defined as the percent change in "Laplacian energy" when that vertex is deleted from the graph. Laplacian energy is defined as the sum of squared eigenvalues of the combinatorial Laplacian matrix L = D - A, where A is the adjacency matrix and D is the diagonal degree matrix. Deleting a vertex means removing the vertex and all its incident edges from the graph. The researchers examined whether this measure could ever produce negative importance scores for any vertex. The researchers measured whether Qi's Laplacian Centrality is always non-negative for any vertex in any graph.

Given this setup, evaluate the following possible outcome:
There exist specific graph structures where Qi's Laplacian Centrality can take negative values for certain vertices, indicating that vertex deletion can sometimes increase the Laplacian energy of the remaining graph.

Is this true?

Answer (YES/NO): NO